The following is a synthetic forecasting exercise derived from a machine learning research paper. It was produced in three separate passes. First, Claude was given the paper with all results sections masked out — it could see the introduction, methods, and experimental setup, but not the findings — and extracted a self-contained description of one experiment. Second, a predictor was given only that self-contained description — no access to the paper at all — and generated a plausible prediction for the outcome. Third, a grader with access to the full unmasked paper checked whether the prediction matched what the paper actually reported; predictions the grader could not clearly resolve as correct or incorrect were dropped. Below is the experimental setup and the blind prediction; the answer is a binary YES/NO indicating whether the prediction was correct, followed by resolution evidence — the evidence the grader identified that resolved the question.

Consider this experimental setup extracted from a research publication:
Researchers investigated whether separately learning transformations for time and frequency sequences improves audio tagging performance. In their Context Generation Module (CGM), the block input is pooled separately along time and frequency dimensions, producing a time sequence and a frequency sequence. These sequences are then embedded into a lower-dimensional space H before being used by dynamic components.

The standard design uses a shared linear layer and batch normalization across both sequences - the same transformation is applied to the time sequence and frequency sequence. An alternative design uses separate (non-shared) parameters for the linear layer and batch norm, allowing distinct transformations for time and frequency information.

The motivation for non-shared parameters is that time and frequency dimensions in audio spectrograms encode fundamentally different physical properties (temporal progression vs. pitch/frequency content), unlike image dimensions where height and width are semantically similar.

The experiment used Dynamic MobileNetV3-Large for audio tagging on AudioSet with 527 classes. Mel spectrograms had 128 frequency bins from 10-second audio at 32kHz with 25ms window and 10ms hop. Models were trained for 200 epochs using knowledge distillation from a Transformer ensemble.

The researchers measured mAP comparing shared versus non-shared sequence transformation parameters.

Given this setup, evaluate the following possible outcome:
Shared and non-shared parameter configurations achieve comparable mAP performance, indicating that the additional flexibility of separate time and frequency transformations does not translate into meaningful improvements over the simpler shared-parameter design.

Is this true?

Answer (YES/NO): YES